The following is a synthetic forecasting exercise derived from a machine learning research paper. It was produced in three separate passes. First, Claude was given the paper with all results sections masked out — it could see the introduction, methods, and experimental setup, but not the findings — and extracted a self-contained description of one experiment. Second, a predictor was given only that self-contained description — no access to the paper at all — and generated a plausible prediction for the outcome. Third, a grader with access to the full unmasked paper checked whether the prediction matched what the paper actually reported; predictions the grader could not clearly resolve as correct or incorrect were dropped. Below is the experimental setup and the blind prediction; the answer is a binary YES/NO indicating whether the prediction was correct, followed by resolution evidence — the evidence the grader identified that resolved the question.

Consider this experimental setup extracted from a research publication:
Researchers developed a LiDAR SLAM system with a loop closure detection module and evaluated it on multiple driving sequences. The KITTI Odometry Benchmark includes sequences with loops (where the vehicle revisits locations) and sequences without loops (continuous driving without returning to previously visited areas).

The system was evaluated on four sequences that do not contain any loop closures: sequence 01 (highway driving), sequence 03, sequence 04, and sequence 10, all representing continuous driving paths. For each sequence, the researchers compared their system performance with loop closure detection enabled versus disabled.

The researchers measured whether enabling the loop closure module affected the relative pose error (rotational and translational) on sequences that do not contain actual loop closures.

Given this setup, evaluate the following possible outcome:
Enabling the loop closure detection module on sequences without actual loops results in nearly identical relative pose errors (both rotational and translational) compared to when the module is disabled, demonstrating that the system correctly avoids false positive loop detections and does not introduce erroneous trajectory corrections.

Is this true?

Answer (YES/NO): YES